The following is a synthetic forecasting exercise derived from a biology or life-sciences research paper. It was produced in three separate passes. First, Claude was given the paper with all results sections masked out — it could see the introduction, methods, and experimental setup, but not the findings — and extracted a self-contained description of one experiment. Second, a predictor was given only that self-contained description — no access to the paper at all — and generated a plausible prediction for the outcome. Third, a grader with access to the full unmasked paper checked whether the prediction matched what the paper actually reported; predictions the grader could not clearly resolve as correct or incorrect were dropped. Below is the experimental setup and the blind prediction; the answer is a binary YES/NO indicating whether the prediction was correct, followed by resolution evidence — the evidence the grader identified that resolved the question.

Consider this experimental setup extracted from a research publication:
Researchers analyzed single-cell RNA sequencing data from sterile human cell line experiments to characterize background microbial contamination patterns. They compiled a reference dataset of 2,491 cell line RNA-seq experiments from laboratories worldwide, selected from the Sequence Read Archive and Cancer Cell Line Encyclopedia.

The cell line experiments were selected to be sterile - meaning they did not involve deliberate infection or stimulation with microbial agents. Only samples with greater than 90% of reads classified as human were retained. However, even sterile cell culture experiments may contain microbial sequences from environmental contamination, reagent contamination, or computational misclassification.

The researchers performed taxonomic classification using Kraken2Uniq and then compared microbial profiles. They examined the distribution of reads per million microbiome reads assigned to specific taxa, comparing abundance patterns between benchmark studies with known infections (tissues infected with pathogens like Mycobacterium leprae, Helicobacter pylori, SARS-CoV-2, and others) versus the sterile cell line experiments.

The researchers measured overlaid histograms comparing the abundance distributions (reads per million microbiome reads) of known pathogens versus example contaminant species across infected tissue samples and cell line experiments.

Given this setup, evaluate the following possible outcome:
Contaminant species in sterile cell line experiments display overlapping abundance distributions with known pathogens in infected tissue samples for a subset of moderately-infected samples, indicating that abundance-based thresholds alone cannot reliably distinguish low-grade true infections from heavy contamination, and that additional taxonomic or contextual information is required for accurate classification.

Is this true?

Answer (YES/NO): NO